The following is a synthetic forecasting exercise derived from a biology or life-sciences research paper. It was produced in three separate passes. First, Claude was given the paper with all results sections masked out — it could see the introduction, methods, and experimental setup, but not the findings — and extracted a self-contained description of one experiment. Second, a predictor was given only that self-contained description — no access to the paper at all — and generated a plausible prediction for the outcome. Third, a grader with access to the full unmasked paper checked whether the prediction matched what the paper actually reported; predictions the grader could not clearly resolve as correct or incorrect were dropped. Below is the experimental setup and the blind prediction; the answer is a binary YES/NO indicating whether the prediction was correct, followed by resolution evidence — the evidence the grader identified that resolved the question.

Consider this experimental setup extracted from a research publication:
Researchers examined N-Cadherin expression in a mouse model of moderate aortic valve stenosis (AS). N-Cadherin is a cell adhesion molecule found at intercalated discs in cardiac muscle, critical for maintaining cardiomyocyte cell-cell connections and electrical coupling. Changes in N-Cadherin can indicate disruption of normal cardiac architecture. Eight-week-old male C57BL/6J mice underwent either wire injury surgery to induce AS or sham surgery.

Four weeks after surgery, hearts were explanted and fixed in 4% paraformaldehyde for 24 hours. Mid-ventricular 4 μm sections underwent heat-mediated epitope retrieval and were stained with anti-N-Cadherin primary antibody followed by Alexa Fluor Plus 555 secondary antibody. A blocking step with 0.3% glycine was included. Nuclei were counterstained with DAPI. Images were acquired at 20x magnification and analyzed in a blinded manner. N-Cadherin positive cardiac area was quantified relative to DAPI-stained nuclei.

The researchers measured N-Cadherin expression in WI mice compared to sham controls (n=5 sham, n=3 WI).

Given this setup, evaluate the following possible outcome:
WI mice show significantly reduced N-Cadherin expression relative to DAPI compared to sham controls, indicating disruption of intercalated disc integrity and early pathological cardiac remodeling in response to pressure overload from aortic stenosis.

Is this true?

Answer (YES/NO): NO